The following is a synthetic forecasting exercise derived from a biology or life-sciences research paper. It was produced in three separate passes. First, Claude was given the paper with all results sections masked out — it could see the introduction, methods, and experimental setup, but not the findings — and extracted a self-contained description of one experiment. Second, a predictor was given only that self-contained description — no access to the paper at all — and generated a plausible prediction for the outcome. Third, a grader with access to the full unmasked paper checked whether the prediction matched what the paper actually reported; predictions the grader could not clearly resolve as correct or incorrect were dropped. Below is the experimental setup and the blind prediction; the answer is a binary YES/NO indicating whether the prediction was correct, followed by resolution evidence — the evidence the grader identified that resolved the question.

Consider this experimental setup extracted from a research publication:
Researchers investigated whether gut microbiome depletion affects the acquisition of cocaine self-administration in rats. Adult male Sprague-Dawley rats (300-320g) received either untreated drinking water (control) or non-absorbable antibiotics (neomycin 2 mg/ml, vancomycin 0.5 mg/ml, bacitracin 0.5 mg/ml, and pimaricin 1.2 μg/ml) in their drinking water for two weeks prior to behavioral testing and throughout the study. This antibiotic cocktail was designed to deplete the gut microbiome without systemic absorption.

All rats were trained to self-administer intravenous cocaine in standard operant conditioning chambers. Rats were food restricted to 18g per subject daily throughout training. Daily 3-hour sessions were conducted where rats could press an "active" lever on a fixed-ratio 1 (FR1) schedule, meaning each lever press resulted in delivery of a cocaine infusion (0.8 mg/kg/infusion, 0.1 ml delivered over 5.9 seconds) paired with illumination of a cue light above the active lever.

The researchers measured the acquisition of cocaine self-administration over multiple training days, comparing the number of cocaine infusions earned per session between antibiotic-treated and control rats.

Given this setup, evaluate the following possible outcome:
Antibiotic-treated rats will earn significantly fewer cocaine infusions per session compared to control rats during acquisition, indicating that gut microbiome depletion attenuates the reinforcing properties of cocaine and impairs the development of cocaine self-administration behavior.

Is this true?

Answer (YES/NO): NO